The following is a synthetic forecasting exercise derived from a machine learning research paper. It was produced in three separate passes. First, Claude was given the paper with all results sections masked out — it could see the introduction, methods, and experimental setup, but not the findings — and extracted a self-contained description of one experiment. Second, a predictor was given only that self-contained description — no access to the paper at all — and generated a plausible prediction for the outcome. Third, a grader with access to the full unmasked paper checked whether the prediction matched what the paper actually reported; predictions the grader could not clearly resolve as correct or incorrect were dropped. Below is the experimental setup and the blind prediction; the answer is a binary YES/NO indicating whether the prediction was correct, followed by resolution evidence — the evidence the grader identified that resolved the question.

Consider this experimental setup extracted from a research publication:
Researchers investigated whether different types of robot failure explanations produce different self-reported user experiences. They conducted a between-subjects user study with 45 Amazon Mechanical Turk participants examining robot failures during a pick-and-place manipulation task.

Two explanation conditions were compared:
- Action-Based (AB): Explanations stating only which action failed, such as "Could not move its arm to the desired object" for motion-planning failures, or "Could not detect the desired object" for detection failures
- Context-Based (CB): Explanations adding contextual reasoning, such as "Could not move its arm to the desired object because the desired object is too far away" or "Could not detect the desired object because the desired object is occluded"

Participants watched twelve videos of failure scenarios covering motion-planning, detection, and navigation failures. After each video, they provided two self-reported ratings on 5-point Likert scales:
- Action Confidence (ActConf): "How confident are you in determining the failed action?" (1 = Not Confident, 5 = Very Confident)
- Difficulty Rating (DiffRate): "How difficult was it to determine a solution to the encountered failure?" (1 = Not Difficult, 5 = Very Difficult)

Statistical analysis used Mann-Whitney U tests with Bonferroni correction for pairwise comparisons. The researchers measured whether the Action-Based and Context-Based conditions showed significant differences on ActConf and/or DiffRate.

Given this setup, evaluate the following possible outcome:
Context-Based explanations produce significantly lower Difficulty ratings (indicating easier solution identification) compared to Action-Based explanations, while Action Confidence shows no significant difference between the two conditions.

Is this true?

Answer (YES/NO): NO